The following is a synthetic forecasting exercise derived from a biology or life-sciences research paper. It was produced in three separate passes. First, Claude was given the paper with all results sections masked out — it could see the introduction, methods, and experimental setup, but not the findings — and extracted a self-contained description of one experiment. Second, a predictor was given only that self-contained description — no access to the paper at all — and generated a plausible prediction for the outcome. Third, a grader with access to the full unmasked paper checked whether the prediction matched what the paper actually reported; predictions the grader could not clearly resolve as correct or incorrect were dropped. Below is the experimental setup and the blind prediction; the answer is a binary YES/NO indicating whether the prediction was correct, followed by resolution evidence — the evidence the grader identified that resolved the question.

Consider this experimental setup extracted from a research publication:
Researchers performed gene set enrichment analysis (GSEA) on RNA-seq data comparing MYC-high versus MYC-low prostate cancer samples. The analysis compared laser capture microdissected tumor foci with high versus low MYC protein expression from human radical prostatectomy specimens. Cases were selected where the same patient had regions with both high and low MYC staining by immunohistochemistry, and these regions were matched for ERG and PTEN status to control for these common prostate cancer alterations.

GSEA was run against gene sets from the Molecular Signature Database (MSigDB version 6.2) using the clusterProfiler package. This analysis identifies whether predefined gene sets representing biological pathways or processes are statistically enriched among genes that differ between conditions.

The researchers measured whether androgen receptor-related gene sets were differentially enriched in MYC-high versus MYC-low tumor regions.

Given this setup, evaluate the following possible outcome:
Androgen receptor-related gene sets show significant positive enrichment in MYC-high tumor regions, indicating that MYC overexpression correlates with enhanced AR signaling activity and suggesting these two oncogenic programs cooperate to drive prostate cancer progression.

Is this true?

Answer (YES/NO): YES